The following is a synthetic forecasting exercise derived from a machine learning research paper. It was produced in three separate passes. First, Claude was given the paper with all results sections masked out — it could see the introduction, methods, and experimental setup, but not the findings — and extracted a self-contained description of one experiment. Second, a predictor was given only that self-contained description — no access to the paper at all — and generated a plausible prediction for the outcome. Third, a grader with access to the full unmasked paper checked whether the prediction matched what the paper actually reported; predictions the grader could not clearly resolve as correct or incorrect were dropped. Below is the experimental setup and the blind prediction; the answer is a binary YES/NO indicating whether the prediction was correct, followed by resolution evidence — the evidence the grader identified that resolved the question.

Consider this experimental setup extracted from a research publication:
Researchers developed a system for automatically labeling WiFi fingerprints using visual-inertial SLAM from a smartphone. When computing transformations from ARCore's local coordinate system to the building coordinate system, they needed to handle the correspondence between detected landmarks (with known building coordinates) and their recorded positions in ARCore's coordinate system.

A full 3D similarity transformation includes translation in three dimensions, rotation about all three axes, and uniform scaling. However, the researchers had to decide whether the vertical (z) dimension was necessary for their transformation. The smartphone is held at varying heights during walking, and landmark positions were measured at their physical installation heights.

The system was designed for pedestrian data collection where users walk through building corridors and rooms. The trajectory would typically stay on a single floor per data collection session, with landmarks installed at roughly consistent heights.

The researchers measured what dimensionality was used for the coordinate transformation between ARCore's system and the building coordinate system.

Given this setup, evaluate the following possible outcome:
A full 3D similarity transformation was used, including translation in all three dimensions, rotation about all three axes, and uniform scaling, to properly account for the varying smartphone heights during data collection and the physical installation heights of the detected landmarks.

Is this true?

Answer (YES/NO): NO